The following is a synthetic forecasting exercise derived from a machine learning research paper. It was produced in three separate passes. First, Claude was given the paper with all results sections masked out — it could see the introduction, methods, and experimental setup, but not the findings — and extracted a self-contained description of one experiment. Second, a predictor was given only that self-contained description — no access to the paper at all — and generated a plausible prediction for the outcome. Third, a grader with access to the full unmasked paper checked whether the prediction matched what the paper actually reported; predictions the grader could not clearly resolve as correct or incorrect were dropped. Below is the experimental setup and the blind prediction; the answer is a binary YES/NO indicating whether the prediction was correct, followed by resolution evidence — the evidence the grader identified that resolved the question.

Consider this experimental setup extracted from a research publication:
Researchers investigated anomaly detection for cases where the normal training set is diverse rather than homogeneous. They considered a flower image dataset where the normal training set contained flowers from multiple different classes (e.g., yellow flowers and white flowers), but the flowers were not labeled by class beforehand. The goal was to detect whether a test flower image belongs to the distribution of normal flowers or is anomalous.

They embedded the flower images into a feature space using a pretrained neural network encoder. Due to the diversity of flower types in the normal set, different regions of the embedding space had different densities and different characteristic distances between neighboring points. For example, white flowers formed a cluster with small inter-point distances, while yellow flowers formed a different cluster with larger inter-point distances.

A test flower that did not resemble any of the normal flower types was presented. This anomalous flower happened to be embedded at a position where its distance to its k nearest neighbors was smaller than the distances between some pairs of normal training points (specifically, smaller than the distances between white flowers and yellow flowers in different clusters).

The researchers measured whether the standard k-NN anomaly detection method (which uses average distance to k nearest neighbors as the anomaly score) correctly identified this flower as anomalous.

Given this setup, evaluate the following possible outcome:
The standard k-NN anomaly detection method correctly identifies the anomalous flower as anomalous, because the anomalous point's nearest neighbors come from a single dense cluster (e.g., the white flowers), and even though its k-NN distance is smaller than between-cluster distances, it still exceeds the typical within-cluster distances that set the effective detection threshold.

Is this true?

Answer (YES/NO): NO